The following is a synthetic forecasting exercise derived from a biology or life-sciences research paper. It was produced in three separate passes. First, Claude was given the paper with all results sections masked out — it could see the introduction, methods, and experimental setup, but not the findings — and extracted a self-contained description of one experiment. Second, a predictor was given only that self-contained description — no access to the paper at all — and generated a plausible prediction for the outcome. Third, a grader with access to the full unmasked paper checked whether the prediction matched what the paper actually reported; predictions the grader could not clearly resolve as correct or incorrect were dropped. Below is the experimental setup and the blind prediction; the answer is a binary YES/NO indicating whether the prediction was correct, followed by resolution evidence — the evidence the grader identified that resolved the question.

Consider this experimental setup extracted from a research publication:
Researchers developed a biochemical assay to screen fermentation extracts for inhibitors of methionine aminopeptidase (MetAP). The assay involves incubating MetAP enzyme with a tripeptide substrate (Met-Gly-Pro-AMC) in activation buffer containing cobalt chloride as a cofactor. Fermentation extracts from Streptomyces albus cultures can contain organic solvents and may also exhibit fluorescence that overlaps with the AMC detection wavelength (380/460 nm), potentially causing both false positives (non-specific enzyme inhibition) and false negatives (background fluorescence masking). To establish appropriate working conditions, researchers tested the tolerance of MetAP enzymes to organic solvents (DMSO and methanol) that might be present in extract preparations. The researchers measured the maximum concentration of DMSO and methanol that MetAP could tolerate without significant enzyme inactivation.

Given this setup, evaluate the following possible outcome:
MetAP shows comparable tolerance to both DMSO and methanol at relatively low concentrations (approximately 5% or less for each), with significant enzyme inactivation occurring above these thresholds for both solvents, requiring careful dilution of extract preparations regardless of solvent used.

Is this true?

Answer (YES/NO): NO